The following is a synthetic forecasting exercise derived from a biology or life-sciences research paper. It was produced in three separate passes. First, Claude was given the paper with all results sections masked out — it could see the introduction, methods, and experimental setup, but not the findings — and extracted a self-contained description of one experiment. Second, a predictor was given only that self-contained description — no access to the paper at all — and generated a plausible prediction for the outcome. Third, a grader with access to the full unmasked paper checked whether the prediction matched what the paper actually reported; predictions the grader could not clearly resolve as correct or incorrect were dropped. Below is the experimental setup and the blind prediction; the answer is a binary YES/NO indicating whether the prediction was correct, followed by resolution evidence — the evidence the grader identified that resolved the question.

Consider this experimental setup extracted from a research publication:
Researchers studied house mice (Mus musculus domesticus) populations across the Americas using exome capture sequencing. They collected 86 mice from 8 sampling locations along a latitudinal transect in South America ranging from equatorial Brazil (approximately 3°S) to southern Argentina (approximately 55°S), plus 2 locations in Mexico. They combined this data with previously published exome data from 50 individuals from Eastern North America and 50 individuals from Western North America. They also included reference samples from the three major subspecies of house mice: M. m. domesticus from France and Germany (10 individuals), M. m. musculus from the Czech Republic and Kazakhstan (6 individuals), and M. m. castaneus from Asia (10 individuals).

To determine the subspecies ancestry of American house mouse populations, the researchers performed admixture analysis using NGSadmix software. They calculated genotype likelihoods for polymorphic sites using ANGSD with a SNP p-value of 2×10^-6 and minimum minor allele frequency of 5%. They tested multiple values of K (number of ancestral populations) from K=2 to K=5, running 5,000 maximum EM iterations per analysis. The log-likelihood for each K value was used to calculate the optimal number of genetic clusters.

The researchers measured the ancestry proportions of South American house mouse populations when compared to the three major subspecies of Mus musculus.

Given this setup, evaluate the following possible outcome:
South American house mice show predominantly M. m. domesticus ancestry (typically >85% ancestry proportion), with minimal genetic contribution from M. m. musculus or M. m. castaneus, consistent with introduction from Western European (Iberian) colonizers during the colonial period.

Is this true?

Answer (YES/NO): YES